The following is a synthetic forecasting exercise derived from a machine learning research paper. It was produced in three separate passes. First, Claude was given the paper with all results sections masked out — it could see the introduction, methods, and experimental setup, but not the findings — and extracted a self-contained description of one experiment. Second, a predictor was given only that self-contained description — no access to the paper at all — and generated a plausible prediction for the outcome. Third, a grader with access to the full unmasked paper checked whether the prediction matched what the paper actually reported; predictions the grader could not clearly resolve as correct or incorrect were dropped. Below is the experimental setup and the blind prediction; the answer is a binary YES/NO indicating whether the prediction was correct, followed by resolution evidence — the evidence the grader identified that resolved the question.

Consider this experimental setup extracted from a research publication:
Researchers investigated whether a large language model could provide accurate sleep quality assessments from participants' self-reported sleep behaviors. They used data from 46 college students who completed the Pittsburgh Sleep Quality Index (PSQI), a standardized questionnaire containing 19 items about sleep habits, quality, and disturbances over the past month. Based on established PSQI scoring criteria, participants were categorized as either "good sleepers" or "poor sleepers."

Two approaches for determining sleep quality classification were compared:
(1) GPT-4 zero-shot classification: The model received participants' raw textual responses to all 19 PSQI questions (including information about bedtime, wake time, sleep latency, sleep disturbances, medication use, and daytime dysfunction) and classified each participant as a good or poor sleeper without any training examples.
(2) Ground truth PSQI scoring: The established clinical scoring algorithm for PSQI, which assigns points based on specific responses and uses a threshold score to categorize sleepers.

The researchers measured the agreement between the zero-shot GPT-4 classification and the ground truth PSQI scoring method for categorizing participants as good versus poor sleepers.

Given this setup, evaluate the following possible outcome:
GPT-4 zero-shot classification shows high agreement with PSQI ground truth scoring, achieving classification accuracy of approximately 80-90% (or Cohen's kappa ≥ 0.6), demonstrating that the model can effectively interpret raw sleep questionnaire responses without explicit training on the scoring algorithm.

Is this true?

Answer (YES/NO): YES